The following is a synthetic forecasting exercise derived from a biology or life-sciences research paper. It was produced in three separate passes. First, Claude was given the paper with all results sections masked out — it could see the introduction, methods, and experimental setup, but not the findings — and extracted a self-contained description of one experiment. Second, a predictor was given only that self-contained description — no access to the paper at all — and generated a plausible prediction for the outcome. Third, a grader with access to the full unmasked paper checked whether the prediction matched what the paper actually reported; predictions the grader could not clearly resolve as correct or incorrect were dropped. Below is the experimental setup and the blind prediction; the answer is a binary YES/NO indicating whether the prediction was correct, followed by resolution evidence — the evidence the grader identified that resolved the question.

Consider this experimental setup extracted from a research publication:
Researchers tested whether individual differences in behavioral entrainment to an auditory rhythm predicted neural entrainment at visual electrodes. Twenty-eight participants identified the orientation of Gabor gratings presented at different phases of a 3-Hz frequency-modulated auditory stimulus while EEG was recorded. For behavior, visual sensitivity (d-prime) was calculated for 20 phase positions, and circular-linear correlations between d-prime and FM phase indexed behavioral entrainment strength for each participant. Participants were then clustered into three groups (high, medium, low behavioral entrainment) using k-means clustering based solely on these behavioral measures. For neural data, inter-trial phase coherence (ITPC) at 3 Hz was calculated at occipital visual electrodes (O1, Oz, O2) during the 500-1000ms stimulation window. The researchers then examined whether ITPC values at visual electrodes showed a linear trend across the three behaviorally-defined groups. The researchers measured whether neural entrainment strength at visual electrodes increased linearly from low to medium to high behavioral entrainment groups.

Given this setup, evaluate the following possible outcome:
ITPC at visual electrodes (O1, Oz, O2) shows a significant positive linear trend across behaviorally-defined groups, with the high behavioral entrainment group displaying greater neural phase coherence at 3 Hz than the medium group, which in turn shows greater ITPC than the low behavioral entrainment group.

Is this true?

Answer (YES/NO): YES